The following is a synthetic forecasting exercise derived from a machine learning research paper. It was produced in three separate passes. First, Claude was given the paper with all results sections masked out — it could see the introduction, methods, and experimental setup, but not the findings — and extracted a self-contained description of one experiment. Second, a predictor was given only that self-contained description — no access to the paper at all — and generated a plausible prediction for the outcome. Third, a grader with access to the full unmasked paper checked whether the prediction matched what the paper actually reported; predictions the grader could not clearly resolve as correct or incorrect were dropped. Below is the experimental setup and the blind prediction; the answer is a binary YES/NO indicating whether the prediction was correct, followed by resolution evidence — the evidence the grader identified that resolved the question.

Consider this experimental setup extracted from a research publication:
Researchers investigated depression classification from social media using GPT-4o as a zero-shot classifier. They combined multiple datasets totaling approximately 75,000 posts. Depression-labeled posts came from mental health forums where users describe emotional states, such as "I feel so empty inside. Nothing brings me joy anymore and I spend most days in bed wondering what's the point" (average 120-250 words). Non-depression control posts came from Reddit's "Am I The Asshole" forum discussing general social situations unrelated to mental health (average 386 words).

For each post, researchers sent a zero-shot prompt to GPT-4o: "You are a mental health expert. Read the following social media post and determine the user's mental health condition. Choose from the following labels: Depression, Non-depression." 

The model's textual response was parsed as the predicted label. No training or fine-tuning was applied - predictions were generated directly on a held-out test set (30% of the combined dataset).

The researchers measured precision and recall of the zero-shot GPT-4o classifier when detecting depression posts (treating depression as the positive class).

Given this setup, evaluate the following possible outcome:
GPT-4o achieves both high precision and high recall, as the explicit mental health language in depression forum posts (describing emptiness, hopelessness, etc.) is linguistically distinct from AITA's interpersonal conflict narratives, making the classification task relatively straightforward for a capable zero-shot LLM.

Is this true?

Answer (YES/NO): YES